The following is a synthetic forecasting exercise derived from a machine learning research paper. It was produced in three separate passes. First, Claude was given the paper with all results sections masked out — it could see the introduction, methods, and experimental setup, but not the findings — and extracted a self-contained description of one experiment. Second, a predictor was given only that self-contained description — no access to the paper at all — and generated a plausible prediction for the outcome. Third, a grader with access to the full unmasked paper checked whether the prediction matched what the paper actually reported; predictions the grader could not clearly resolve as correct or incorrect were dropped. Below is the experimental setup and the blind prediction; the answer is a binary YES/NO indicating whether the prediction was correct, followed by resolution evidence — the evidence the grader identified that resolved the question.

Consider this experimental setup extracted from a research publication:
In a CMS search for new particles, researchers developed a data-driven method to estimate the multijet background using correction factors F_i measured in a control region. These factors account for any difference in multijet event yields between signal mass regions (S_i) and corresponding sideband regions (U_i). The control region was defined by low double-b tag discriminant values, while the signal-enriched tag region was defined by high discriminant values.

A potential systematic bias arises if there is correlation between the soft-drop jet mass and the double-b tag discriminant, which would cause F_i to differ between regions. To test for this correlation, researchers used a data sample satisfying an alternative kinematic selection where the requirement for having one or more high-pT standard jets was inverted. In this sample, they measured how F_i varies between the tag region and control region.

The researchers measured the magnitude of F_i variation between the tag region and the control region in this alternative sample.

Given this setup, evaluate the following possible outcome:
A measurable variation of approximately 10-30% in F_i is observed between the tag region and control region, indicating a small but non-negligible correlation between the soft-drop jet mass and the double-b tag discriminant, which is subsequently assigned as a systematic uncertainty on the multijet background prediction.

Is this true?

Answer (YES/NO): NO